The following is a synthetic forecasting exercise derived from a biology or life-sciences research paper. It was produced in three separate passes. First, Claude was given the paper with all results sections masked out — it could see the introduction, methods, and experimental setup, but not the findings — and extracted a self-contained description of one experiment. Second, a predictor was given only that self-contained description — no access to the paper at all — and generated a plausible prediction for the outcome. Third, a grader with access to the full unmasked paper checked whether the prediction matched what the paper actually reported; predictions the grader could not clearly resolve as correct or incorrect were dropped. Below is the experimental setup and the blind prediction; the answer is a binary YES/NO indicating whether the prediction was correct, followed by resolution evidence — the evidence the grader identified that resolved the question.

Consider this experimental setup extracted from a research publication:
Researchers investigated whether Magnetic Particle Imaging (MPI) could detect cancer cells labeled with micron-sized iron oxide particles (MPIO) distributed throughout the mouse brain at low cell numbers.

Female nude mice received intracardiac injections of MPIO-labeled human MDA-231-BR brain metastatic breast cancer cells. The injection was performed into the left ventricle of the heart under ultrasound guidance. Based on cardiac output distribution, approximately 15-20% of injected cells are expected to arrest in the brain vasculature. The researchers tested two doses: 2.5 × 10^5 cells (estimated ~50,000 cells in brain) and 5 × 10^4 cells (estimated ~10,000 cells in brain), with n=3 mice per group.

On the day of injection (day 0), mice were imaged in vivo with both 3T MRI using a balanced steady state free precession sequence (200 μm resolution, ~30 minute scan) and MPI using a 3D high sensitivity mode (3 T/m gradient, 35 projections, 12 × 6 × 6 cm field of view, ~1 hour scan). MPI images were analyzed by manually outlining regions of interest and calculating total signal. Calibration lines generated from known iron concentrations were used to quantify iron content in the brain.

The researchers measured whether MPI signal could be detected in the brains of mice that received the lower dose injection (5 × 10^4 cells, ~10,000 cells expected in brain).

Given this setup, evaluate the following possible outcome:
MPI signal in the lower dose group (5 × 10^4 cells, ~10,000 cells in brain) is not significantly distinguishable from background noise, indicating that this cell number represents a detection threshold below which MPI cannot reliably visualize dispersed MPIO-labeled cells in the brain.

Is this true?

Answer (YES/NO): NO